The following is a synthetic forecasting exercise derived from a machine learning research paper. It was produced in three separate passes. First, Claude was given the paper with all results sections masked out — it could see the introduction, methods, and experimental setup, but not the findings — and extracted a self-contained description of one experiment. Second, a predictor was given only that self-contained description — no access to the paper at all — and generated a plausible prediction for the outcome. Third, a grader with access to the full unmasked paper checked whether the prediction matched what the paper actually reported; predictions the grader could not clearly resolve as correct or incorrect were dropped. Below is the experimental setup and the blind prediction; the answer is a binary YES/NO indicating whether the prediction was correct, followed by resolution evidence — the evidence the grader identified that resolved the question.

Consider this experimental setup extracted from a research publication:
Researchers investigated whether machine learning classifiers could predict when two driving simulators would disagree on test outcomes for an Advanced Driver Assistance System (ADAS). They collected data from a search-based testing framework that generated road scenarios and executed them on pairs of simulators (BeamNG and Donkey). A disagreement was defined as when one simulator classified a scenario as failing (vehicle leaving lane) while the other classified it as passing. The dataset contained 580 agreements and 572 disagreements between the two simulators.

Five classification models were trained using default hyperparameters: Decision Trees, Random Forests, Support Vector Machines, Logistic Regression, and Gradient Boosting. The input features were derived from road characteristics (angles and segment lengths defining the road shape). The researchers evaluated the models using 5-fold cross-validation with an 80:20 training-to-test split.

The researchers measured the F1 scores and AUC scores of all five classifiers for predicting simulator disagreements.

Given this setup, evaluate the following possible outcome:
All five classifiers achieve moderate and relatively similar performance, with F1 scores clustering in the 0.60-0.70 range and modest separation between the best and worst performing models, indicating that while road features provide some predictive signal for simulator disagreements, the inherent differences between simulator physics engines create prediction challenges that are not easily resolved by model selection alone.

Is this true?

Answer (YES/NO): NO